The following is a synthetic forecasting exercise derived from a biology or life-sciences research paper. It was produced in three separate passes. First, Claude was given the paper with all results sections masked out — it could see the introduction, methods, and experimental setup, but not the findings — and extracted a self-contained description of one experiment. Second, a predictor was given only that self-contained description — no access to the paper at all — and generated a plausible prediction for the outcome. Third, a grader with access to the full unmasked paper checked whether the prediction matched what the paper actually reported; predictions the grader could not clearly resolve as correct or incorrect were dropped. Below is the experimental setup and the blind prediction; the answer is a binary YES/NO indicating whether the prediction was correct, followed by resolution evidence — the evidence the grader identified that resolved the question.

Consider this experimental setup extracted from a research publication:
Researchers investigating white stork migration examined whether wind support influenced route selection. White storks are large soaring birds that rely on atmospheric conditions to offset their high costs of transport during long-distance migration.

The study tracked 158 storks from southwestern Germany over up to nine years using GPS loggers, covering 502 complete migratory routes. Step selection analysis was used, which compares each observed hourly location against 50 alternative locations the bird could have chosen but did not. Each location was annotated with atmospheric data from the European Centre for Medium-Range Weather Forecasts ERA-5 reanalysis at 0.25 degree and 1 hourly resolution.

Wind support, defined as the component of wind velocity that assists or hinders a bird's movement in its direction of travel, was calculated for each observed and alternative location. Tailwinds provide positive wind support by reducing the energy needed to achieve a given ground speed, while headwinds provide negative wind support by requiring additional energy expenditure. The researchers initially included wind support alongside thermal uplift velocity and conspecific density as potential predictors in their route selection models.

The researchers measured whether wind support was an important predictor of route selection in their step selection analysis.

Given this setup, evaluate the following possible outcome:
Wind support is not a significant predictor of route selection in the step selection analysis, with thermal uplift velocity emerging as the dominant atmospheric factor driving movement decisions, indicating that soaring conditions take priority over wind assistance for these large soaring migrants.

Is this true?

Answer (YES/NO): YES